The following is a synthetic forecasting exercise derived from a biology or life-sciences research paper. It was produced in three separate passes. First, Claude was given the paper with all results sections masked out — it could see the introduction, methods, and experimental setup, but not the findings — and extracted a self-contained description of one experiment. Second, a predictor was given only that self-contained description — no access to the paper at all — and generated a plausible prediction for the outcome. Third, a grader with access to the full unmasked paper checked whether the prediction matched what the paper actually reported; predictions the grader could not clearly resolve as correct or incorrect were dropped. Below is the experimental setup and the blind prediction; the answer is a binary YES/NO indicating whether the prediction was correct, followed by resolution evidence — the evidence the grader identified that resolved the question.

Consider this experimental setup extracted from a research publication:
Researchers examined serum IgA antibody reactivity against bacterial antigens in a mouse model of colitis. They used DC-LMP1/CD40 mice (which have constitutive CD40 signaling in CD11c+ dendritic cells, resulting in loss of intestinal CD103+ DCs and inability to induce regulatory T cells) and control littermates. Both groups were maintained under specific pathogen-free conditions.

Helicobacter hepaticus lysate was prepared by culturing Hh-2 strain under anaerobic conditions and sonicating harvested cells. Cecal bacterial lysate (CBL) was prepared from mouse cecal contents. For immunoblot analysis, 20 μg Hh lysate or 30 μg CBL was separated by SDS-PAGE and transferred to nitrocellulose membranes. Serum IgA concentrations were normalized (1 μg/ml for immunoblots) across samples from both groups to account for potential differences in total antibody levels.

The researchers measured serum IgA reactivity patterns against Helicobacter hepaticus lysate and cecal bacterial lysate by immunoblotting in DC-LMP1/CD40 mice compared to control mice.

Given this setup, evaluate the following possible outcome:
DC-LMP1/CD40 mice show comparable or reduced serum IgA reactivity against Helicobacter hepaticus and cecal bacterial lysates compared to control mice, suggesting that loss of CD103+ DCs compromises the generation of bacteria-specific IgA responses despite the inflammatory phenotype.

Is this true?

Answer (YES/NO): NO